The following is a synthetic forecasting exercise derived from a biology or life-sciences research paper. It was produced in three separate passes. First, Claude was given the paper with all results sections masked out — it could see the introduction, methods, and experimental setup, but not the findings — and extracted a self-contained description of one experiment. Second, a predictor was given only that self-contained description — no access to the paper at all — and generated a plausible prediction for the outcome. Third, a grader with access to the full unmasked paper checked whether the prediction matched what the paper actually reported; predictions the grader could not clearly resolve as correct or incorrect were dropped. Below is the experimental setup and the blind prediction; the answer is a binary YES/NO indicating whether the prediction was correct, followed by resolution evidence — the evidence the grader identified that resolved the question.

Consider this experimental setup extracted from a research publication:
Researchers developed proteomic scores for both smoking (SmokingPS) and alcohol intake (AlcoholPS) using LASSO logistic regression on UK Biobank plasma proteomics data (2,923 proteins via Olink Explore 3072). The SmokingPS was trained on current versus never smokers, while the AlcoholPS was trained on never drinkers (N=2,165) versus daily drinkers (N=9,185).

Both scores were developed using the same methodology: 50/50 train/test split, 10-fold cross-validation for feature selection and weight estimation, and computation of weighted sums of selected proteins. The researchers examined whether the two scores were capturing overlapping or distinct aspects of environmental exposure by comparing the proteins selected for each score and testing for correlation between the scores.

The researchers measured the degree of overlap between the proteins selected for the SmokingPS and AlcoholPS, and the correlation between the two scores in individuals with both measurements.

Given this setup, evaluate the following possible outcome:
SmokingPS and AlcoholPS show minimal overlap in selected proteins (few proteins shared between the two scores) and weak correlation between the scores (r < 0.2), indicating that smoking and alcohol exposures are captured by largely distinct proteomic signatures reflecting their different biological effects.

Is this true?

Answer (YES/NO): NO